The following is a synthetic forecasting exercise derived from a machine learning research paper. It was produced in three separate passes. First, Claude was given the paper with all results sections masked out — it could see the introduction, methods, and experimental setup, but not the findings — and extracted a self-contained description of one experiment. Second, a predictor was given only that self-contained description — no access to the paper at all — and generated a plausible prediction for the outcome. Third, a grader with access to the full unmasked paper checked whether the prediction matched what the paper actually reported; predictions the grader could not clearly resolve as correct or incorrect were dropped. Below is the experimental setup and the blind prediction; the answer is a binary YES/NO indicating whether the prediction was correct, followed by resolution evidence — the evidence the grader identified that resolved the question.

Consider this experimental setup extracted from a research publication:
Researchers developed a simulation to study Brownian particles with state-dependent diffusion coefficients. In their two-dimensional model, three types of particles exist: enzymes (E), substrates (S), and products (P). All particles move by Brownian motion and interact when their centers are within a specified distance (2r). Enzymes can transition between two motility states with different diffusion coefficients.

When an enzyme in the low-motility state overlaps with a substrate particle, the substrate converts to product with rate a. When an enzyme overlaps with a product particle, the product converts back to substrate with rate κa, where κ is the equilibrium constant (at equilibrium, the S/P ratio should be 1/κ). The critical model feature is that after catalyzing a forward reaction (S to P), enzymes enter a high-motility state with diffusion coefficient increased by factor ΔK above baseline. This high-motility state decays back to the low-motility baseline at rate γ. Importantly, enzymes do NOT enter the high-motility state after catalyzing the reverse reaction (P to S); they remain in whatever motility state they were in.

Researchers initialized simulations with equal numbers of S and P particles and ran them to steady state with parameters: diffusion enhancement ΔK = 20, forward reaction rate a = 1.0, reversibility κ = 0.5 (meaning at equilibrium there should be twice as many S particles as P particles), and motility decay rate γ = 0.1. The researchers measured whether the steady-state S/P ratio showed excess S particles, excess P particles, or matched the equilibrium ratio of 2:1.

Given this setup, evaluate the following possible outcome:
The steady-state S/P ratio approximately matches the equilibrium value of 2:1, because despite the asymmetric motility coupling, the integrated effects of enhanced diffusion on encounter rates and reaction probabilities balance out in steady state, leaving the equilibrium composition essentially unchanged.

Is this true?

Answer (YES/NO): NO